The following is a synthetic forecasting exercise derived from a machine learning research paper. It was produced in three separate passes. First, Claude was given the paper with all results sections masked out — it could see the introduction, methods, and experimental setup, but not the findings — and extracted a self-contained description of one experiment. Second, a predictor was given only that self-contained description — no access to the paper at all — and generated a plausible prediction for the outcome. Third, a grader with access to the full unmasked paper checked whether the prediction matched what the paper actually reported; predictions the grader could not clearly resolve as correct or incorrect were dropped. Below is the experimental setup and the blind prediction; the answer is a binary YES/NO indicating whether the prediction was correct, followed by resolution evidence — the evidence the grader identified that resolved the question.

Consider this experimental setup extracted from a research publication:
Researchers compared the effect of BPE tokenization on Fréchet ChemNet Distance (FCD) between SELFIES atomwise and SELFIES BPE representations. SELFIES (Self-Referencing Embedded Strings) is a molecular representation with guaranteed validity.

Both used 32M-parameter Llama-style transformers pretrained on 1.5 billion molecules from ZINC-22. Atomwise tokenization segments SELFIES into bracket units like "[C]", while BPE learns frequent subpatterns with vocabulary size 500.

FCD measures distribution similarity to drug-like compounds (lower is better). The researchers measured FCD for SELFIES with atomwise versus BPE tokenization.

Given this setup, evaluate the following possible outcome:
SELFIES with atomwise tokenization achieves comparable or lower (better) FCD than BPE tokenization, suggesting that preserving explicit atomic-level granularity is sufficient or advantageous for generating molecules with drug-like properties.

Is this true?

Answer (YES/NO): NO